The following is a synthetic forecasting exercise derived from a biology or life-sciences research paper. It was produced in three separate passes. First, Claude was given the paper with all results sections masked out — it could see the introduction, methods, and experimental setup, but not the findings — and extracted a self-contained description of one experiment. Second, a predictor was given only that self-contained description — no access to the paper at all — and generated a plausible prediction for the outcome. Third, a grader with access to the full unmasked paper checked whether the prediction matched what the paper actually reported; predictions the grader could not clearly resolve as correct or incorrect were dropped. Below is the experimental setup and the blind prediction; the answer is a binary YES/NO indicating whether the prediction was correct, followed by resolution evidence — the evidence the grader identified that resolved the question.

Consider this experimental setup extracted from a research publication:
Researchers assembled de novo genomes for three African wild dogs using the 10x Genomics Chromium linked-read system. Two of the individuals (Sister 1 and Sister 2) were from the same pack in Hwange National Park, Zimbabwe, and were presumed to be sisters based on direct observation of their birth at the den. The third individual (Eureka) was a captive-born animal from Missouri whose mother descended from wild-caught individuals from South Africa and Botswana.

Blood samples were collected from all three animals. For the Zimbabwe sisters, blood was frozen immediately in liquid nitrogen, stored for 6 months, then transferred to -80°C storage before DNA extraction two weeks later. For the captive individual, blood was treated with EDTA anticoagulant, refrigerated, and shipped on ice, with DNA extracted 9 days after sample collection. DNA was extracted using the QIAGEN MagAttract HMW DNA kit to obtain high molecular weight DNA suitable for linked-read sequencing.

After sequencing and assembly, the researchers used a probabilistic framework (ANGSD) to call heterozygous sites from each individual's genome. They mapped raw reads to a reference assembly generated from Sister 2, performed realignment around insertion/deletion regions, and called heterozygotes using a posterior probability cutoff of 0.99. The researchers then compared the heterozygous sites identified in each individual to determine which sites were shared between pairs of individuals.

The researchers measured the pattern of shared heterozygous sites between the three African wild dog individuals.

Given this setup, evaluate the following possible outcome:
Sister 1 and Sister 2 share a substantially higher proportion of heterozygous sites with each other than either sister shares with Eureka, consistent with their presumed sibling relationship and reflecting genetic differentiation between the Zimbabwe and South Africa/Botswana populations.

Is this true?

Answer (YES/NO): YES